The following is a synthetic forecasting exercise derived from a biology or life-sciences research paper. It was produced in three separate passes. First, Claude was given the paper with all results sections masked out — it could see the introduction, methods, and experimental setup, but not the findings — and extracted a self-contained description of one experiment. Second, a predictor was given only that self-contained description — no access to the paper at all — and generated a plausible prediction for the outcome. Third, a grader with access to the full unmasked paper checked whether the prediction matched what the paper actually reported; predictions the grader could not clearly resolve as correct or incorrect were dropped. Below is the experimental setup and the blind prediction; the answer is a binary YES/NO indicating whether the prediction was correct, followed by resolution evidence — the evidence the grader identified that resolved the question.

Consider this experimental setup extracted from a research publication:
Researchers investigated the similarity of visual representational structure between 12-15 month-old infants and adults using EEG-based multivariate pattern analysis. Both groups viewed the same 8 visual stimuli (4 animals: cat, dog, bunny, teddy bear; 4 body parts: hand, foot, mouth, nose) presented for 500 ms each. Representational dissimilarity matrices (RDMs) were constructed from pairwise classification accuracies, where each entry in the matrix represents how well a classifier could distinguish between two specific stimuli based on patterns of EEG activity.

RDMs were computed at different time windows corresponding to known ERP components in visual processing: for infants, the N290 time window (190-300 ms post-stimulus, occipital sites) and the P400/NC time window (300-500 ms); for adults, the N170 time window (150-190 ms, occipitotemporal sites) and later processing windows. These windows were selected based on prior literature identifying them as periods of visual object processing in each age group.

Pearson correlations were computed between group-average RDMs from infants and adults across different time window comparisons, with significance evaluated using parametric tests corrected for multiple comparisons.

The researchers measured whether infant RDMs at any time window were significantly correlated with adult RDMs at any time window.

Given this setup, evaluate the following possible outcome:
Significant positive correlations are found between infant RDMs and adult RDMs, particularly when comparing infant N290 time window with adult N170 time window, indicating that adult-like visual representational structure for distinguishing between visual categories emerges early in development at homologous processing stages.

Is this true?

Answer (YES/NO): NO